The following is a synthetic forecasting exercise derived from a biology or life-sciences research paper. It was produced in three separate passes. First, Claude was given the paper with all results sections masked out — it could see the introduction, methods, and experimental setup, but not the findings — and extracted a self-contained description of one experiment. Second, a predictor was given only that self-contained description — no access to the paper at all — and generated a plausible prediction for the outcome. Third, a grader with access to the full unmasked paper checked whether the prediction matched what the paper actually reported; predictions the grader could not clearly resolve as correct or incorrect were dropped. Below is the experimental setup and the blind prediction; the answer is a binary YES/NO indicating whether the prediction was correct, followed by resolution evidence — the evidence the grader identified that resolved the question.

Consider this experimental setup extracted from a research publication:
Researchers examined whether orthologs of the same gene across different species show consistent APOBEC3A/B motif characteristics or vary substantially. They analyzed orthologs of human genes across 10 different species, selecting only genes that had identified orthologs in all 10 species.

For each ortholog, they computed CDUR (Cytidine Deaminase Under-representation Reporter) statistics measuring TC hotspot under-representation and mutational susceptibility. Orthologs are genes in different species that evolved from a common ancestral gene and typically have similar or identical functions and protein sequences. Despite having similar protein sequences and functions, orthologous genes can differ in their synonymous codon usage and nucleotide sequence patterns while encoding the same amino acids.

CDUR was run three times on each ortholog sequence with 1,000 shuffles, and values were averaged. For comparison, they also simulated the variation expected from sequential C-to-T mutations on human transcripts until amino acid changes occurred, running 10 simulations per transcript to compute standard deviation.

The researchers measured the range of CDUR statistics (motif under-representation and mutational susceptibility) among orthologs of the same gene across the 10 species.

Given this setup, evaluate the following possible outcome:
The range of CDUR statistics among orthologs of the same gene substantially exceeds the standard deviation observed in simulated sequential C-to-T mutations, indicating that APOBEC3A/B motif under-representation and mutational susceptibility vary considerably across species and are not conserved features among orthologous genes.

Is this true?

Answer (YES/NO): YES